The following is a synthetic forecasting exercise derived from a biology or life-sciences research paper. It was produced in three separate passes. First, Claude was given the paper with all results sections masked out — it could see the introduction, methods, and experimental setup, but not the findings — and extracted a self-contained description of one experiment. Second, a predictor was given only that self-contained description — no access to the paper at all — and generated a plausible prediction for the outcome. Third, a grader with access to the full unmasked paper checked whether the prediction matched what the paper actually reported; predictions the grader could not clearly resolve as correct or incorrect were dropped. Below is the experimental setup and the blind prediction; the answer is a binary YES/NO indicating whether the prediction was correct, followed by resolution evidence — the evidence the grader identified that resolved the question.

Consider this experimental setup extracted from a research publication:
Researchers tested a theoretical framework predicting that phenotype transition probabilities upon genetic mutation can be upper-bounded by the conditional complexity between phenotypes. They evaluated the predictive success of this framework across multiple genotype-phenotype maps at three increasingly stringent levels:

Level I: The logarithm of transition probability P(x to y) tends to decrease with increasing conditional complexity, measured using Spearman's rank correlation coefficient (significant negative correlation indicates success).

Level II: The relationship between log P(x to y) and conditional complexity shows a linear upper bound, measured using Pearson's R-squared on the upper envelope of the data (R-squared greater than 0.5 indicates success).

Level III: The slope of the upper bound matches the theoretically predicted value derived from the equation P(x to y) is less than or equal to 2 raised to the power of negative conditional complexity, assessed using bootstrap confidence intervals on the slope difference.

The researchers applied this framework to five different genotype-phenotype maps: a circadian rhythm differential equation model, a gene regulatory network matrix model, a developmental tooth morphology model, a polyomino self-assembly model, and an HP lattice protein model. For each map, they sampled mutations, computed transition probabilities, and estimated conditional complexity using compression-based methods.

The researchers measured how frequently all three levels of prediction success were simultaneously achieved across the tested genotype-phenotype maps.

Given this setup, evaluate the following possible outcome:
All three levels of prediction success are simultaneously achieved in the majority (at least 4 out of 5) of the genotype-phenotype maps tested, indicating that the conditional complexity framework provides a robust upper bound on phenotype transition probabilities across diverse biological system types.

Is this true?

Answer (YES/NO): NO